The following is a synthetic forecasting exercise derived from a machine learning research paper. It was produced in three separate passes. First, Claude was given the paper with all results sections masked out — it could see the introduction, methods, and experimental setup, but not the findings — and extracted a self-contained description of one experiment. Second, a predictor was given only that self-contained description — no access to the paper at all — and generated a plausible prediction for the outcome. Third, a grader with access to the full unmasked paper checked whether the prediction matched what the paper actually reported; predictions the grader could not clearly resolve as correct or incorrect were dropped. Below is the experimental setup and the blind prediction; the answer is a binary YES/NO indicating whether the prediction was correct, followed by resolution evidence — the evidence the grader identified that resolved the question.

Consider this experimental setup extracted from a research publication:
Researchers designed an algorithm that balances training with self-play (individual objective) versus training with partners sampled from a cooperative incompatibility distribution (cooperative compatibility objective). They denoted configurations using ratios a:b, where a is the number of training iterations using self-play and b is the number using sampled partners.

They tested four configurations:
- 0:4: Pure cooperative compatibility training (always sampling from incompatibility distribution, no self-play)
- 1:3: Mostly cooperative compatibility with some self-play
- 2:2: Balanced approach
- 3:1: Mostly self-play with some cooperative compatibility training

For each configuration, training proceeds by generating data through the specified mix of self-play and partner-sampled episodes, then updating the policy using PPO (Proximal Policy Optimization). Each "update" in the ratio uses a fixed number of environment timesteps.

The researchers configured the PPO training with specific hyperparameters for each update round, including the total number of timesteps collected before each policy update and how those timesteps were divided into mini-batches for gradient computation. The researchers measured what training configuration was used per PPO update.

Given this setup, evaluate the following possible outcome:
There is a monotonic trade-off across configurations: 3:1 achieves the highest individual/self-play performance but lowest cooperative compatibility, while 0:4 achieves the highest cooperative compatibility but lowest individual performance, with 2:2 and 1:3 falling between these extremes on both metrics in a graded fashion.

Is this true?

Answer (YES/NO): NO